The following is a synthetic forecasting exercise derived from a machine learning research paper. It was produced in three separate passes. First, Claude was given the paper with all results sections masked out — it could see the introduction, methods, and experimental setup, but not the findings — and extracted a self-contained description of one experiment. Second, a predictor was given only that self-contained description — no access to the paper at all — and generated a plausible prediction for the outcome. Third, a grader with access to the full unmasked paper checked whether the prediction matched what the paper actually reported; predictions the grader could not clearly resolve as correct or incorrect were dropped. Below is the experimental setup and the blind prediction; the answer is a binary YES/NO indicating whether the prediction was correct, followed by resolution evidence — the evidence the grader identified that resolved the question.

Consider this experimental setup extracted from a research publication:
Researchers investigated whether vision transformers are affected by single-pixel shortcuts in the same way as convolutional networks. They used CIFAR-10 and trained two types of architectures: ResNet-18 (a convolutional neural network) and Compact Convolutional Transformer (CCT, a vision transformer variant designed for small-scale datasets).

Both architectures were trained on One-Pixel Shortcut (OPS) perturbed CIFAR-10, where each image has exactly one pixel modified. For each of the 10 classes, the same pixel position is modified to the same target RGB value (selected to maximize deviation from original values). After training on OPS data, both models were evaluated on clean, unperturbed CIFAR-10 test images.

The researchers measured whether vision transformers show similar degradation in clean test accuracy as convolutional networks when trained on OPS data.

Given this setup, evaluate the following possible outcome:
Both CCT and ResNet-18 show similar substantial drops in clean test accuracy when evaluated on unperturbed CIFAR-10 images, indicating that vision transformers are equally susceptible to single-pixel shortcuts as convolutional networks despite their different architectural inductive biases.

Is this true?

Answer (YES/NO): YES